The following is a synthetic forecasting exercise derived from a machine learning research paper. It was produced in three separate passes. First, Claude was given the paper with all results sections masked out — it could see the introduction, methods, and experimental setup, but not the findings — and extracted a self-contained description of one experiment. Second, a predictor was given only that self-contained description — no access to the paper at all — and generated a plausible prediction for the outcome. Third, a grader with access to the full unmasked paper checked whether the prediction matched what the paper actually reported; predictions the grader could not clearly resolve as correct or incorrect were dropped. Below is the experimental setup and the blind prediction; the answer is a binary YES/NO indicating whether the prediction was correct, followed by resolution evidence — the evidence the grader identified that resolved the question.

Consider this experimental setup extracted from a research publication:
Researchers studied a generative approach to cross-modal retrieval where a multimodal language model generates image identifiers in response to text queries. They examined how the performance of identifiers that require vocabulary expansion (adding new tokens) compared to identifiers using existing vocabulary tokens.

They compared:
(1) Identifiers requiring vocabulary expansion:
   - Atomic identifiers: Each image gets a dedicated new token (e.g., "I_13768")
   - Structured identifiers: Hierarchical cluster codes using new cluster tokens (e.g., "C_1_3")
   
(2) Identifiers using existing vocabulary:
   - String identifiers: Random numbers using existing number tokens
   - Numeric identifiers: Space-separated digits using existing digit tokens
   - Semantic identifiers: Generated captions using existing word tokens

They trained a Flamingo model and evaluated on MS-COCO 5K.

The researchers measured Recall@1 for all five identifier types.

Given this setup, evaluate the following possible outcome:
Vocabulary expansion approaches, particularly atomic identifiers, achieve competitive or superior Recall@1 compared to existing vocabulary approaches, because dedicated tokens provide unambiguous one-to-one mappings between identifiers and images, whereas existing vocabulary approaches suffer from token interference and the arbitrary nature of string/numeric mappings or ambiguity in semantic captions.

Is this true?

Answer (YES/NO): YES